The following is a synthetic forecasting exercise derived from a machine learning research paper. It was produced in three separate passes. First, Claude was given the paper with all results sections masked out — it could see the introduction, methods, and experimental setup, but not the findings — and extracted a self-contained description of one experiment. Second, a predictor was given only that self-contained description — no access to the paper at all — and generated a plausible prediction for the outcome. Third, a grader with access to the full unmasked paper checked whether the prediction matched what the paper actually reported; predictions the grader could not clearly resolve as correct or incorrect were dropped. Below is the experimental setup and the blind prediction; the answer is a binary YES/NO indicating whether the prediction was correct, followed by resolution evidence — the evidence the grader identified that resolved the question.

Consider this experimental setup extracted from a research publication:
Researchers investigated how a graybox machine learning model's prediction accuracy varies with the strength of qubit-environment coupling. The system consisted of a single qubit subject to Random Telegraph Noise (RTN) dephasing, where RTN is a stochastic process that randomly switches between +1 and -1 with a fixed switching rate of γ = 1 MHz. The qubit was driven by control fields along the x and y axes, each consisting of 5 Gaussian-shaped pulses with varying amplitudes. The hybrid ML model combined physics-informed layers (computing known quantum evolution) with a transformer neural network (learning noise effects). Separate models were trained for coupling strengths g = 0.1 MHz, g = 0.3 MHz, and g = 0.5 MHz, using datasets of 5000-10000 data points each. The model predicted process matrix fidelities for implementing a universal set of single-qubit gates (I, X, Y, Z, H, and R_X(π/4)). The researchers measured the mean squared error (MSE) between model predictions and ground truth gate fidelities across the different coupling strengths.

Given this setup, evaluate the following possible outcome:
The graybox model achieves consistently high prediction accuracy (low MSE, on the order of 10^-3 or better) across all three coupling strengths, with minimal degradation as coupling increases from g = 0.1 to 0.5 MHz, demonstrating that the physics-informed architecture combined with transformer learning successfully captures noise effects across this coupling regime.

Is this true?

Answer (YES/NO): NO